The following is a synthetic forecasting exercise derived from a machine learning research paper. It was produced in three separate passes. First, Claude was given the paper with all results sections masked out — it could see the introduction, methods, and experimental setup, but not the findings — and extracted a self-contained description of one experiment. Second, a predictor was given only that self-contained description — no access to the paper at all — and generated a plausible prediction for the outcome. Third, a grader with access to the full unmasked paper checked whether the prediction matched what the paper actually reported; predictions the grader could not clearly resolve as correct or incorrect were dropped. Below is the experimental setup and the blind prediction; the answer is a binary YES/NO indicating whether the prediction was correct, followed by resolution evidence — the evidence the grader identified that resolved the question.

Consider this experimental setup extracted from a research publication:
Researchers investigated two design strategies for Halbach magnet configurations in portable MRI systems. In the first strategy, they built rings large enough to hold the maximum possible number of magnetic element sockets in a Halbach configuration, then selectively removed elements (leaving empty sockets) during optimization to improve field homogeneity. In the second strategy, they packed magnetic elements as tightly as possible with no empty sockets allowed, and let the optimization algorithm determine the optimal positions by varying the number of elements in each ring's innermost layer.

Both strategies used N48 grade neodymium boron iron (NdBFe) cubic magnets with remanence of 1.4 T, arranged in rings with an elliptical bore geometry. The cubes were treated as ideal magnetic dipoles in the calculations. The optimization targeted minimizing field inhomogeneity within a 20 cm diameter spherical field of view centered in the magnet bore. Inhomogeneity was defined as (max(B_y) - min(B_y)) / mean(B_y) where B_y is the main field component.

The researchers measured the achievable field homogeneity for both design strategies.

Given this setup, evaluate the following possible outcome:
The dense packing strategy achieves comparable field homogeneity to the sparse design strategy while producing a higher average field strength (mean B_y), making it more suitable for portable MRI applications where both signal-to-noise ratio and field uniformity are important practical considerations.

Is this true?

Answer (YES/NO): NO